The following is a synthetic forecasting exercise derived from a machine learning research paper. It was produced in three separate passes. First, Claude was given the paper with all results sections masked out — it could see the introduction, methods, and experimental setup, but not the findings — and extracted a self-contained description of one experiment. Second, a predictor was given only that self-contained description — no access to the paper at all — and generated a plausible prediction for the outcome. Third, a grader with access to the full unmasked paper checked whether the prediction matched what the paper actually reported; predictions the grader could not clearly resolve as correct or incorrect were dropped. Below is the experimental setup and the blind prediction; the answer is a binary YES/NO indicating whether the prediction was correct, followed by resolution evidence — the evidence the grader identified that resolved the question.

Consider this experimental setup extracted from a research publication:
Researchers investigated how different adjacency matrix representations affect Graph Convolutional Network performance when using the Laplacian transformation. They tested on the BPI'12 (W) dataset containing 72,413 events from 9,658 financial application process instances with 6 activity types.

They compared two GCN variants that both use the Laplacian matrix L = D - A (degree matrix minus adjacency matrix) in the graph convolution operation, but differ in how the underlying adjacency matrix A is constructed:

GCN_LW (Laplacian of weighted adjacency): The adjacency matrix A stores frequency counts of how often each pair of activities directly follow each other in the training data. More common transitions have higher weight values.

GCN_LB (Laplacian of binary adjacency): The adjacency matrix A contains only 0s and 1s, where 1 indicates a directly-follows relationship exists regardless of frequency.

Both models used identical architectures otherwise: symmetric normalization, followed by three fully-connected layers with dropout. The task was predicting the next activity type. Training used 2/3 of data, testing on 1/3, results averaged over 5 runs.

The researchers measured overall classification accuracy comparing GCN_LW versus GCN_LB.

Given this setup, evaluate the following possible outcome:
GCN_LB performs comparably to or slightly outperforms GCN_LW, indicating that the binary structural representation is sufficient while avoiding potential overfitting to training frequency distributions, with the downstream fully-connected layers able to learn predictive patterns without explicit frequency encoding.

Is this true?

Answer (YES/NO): YES